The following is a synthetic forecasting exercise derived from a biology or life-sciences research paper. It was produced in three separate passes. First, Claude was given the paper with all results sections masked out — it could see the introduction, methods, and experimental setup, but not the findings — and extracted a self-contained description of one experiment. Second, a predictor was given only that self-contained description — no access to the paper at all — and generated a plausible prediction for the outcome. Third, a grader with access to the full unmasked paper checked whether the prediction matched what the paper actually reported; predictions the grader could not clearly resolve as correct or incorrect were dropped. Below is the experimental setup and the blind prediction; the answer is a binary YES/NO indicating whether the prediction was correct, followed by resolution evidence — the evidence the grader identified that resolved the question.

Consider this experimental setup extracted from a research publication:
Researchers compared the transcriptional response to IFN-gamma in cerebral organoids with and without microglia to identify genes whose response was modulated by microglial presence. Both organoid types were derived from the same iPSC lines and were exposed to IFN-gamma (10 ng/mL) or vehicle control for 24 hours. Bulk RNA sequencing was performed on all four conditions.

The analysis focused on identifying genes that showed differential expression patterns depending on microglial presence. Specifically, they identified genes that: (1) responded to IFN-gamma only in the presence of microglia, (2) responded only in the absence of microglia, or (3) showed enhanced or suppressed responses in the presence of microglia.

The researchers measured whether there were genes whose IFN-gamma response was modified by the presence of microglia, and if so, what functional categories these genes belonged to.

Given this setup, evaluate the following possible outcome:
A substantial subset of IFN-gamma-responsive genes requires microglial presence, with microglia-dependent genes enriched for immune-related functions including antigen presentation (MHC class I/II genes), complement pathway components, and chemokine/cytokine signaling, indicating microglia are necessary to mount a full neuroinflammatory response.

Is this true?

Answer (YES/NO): NO